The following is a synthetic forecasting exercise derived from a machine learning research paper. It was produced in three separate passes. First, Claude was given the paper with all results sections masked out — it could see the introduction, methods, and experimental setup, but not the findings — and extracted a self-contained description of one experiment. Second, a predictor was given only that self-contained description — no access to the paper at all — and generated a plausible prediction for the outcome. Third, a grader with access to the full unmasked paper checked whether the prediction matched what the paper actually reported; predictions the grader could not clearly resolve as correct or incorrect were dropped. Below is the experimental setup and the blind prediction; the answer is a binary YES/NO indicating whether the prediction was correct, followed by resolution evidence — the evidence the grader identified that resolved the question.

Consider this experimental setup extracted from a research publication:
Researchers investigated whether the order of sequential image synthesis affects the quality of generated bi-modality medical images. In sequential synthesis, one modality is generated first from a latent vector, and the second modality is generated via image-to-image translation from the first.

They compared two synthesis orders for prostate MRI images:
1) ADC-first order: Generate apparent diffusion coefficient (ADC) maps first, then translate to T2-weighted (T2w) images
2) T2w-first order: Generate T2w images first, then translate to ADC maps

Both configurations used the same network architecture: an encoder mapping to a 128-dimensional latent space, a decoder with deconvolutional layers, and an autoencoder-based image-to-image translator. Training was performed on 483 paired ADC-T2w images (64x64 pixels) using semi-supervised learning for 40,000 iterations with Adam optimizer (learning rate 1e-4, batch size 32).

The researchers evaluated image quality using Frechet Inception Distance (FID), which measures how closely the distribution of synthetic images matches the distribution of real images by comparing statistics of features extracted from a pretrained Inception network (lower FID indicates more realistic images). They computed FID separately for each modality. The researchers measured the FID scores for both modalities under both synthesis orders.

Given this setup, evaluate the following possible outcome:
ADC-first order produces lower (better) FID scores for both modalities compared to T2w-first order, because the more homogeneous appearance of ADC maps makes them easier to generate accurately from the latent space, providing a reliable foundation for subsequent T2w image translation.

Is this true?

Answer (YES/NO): NO